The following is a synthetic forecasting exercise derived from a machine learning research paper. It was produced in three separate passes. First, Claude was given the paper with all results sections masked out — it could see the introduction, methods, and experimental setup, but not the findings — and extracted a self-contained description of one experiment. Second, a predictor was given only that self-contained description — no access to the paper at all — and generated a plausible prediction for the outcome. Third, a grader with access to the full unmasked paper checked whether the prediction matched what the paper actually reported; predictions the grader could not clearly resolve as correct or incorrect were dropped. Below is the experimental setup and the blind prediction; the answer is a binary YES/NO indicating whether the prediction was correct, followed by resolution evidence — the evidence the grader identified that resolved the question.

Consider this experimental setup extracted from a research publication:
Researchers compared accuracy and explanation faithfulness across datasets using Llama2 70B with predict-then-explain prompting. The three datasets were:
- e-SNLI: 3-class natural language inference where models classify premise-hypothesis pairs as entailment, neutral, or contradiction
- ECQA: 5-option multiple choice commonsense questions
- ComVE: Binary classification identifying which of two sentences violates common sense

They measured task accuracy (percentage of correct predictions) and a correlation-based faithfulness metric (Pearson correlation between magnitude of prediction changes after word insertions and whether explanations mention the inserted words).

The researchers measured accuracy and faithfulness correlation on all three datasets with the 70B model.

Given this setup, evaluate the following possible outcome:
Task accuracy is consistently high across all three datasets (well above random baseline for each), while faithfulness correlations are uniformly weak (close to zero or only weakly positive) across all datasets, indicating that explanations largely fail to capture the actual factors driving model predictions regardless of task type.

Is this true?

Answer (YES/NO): NO